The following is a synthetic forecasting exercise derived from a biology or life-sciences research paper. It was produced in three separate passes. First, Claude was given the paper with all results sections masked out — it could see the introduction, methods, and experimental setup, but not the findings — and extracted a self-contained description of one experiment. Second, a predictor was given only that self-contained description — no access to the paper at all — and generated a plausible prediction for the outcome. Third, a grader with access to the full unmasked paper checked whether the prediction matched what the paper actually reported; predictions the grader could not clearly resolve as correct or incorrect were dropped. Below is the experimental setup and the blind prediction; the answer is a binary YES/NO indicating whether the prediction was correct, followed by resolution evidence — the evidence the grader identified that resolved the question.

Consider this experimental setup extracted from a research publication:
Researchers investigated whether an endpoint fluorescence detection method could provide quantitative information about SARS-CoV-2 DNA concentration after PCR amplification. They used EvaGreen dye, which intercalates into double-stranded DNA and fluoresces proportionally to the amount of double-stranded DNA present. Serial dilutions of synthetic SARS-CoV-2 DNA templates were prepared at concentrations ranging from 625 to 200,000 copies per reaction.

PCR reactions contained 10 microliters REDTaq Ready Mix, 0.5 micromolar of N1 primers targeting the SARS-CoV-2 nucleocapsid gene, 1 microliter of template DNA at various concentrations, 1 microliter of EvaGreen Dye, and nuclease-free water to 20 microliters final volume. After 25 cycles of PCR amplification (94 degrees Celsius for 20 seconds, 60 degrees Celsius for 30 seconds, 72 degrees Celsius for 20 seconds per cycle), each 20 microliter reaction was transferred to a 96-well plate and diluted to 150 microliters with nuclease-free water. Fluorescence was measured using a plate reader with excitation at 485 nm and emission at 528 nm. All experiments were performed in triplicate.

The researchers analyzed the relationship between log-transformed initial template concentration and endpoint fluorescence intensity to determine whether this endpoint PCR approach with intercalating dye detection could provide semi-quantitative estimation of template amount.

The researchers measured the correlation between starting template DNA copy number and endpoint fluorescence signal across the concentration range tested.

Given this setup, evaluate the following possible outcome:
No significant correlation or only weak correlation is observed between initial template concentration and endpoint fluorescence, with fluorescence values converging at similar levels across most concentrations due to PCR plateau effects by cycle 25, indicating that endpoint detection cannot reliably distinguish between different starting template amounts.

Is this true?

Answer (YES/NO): NO